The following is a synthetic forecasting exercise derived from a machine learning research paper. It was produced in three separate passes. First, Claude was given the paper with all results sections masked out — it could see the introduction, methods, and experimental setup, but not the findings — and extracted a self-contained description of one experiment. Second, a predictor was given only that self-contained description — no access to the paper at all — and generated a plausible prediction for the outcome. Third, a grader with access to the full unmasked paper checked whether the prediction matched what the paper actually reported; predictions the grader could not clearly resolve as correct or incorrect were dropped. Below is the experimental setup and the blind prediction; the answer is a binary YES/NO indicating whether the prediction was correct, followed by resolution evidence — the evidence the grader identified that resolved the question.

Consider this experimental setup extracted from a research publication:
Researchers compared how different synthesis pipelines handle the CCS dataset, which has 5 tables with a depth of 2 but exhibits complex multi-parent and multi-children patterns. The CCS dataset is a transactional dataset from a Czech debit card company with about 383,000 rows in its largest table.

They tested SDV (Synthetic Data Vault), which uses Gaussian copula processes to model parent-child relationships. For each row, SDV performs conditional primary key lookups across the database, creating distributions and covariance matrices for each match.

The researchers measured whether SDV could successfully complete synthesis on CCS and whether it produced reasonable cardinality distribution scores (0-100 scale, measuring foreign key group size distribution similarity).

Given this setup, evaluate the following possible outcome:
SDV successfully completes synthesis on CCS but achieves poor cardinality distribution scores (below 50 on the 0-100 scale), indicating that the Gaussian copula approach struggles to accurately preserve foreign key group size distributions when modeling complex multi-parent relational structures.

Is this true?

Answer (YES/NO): NO